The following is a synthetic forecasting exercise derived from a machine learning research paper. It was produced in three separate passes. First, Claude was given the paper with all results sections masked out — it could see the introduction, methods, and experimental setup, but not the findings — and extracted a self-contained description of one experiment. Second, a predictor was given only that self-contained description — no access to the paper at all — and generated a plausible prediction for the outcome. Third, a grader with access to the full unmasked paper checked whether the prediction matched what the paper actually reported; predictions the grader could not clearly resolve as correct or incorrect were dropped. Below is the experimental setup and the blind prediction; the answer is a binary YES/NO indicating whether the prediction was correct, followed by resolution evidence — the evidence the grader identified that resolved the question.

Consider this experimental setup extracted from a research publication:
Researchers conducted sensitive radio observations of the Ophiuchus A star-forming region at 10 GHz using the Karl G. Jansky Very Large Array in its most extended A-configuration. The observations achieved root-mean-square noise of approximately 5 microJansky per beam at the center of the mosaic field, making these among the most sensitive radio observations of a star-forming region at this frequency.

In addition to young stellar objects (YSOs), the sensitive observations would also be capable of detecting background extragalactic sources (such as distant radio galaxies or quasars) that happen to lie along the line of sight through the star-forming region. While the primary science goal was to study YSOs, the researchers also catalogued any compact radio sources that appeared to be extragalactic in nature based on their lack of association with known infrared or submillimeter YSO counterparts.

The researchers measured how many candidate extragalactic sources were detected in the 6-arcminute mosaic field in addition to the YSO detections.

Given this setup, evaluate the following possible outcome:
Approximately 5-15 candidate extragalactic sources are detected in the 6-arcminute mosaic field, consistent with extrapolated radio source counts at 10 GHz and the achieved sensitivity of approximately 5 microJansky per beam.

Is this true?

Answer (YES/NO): NO